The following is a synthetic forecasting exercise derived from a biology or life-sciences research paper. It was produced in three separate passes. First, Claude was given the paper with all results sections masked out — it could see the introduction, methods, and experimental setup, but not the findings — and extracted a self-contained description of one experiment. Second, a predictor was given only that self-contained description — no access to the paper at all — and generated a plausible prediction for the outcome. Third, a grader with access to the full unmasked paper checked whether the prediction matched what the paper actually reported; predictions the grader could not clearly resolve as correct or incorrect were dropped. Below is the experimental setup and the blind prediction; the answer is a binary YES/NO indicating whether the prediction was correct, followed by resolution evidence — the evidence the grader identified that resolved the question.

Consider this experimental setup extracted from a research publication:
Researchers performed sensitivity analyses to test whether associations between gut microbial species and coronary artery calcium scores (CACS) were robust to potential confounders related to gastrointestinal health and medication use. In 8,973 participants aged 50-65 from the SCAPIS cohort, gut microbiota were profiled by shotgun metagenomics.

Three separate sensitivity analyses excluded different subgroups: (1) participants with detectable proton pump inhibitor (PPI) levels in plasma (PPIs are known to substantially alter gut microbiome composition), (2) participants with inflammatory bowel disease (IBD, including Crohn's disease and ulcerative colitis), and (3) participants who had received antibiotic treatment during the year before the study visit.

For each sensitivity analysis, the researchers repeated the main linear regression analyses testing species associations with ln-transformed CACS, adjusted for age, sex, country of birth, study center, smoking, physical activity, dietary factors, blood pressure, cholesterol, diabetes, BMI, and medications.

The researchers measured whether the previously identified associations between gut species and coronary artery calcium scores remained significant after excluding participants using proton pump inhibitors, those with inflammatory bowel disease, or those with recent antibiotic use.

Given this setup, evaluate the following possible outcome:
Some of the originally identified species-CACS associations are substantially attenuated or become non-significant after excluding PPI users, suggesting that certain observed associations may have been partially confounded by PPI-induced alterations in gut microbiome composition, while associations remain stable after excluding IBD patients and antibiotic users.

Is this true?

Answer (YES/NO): NO